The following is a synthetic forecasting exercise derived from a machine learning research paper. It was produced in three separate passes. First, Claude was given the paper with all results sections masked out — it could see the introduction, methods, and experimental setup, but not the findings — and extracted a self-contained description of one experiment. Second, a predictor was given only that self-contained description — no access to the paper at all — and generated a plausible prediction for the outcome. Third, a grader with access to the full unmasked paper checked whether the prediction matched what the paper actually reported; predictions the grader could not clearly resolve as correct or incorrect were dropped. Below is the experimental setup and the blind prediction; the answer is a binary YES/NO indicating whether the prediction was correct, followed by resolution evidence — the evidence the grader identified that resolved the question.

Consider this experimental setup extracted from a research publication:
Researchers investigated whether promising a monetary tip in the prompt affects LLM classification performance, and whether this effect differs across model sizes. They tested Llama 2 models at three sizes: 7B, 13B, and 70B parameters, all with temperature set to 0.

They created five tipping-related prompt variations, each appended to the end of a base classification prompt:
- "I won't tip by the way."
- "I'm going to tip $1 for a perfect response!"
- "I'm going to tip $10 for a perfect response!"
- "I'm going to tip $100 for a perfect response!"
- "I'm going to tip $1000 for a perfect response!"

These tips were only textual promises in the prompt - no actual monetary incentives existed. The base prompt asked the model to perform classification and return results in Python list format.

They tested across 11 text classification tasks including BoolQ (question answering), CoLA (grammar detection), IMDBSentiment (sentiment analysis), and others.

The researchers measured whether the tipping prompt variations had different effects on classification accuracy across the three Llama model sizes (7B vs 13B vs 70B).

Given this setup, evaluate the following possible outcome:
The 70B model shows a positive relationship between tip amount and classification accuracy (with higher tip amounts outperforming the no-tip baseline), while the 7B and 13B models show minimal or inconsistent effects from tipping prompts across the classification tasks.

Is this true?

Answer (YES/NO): NO